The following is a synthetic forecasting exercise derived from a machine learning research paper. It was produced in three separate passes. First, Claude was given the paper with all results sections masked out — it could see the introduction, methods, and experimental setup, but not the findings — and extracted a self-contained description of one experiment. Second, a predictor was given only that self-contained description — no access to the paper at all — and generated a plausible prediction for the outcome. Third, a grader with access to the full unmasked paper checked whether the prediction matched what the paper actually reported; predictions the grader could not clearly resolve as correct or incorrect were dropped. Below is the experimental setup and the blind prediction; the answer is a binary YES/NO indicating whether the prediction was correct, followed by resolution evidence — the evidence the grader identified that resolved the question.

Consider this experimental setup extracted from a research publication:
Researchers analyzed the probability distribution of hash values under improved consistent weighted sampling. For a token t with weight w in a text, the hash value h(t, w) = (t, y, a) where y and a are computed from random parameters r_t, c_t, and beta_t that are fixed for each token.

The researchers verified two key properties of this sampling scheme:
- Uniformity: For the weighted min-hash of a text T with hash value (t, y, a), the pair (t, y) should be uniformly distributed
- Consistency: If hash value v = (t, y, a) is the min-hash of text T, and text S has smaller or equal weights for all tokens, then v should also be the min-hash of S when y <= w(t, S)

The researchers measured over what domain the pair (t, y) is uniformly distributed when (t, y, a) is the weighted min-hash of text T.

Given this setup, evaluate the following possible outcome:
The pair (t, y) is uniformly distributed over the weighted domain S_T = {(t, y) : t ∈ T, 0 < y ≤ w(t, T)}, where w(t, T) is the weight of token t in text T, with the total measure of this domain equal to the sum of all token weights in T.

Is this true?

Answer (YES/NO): YES